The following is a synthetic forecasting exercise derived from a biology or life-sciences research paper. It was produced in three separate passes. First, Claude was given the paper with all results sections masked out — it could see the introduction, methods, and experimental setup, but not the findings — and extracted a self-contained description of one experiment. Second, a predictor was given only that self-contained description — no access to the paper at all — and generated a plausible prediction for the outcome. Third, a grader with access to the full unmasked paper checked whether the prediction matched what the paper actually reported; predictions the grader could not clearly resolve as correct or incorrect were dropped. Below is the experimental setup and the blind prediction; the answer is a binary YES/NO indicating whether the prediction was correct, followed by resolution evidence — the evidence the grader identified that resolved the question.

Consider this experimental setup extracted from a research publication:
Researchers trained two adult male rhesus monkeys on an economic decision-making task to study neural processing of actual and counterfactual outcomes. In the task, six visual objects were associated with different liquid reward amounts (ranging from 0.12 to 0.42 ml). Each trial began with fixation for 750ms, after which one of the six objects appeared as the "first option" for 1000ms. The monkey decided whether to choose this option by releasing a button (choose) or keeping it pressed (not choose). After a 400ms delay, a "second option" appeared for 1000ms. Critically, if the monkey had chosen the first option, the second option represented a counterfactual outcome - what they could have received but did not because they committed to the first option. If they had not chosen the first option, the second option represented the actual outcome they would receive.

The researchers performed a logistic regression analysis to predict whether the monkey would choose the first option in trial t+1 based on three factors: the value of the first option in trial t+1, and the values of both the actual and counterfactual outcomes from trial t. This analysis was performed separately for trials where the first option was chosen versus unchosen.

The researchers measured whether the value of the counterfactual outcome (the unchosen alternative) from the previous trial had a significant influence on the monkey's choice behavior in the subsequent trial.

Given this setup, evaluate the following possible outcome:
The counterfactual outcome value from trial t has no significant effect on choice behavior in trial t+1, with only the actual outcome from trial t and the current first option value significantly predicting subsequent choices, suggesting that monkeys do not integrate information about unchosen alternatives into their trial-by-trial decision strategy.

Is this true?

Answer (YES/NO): NO